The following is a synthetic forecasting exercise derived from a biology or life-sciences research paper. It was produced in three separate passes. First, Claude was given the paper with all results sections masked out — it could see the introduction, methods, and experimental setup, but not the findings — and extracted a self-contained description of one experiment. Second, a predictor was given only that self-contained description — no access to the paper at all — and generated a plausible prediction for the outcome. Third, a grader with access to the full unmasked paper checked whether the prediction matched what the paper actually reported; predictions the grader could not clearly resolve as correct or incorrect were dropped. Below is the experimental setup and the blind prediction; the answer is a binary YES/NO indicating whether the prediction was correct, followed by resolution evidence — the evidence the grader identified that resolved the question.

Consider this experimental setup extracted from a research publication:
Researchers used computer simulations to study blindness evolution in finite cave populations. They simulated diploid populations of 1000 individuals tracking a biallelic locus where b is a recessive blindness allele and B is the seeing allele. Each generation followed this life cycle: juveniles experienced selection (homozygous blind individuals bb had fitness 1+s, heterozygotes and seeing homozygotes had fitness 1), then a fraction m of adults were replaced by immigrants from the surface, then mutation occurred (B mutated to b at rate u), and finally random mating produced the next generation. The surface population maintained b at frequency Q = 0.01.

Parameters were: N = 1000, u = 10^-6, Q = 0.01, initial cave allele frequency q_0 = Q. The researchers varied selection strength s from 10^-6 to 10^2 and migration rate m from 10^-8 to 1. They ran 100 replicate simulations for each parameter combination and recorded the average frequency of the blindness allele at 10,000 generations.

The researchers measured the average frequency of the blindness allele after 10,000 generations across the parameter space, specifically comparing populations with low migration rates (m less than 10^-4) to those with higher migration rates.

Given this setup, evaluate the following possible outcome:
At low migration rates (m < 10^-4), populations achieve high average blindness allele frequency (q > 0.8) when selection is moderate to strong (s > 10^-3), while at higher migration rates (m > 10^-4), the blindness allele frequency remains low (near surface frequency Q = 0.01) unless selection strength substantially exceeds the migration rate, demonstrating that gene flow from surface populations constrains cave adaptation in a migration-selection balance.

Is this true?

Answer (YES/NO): NO